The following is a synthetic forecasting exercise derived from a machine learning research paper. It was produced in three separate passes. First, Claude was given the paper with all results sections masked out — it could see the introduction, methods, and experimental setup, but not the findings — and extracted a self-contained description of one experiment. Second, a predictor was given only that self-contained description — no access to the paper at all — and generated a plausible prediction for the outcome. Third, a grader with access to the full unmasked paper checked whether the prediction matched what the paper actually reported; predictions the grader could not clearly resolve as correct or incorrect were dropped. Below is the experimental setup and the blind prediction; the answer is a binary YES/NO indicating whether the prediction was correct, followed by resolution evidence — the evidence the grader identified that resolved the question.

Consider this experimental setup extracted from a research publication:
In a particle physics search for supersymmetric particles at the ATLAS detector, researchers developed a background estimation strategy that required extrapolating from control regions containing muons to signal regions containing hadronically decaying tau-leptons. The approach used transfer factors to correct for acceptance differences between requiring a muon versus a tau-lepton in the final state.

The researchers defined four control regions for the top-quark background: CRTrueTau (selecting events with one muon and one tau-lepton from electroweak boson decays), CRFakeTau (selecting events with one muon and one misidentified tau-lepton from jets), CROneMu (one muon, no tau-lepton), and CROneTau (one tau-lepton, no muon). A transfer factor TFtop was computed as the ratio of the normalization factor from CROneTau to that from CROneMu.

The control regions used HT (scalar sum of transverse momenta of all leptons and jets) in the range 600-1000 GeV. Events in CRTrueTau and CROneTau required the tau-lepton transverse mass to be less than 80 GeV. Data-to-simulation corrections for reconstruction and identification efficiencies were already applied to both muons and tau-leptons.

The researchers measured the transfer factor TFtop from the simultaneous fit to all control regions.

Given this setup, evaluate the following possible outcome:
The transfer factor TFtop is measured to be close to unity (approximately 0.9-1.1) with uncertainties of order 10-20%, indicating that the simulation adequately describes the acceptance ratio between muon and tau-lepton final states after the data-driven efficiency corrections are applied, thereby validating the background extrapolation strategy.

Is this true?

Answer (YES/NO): NO